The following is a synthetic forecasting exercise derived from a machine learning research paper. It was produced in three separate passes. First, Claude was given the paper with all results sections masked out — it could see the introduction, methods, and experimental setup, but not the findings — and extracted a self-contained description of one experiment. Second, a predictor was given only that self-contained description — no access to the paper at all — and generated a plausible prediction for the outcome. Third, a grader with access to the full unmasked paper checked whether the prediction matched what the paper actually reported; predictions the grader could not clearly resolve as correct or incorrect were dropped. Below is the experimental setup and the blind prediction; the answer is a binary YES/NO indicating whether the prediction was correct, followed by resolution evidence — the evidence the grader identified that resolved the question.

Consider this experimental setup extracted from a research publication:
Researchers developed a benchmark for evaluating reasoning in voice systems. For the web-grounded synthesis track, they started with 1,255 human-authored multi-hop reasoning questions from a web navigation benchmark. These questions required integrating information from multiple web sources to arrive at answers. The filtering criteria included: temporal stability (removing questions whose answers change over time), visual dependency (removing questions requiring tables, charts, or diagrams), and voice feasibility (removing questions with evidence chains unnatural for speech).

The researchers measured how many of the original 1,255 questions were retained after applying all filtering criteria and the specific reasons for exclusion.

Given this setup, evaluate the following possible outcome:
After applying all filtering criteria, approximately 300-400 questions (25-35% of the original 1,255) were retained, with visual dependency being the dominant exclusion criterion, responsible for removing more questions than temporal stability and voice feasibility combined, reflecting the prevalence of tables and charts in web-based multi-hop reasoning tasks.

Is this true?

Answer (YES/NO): NO